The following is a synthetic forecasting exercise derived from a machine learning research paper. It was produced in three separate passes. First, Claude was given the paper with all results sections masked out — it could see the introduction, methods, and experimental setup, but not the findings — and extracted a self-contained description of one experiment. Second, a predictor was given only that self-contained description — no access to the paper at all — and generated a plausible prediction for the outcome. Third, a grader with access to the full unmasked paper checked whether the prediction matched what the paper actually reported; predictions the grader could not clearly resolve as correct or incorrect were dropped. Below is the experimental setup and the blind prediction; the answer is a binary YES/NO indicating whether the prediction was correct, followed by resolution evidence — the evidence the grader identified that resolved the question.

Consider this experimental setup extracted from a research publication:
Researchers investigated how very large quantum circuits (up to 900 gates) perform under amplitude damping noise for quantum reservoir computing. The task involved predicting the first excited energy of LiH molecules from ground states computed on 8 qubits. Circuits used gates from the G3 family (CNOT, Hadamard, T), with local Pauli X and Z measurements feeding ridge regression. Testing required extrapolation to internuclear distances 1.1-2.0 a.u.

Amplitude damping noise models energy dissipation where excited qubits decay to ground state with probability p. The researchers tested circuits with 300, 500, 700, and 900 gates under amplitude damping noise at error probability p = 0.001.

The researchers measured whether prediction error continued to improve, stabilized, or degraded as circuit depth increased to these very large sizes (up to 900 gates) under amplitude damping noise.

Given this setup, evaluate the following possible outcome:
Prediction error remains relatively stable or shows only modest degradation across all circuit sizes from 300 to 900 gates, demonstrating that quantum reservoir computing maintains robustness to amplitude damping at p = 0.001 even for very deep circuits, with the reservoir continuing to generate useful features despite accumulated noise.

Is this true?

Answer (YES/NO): NO